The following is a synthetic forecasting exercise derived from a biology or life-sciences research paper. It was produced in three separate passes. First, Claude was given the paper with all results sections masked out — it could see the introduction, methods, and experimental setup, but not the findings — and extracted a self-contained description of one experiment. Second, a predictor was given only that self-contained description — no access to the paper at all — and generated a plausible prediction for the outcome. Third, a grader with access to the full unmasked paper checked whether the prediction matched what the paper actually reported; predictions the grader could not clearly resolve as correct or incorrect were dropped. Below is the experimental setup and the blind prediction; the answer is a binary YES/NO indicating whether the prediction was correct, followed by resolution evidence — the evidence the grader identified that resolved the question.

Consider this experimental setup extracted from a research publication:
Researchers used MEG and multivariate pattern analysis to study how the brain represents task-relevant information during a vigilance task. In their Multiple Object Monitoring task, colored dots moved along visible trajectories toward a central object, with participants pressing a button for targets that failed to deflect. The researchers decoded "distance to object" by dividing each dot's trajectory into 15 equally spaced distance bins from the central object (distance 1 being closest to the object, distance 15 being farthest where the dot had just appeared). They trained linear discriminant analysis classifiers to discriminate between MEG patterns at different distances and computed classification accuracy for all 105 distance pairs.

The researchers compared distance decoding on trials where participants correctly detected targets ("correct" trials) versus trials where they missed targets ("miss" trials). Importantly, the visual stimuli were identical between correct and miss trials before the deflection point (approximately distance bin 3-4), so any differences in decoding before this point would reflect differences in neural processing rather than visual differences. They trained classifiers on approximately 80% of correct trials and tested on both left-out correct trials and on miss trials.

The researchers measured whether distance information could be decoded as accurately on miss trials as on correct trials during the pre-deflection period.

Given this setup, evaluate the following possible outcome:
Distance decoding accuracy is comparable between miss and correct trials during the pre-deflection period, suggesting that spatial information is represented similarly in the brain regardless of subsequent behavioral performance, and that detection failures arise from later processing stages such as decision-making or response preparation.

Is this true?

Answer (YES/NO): NO